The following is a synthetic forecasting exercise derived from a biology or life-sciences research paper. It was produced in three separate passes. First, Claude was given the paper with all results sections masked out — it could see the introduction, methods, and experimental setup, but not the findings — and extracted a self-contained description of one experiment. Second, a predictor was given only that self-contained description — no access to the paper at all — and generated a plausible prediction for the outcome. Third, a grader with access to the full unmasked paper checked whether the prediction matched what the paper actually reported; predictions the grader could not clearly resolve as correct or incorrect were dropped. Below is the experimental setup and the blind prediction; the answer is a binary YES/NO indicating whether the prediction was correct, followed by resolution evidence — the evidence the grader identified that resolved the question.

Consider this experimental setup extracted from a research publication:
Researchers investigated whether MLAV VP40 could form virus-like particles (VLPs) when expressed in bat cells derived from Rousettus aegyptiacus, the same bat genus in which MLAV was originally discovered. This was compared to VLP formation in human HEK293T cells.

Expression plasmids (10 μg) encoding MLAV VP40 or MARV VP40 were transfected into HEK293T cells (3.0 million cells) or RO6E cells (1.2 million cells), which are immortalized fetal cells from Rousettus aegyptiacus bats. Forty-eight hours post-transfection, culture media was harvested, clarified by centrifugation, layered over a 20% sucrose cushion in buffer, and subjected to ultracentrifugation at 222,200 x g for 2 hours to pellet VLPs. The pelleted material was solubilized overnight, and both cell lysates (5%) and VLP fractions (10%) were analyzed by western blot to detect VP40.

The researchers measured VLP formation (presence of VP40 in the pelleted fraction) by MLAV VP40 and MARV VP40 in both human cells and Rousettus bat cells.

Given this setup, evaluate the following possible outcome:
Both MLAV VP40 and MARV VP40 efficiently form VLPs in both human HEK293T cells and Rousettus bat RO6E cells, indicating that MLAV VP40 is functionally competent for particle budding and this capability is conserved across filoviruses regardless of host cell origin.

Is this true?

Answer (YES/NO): YES